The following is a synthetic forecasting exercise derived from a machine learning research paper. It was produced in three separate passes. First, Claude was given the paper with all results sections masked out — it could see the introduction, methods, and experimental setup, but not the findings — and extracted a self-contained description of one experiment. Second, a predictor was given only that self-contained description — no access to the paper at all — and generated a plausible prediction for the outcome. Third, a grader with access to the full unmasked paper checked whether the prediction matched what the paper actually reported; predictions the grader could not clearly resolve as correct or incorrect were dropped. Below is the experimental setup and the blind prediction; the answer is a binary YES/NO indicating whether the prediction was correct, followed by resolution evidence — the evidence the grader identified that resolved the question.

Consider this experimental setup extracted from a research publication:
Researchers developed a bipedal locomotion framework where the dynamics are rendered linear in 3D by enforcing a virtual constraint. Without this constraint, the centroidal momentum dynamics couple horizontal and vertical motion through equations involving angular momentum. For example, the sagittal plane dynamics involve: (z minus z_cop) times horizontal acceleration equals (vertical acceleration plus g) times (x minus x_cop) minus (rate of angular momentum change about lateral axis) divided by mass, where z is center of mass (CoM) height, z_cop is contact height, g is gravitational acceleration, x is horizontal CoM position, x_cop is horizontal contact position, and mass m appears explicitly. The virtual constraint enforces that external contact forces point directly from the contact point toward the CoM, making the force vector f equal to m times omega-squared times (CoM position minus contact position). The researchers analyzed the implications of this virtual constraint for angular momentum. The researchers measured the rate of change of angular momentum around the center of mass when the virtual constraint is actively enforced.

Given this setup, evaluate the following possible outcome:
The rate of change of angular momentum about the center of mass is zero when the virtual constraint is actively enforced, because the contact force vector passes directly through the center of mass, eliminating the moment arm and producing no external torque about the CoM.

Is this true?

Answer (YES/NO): YES